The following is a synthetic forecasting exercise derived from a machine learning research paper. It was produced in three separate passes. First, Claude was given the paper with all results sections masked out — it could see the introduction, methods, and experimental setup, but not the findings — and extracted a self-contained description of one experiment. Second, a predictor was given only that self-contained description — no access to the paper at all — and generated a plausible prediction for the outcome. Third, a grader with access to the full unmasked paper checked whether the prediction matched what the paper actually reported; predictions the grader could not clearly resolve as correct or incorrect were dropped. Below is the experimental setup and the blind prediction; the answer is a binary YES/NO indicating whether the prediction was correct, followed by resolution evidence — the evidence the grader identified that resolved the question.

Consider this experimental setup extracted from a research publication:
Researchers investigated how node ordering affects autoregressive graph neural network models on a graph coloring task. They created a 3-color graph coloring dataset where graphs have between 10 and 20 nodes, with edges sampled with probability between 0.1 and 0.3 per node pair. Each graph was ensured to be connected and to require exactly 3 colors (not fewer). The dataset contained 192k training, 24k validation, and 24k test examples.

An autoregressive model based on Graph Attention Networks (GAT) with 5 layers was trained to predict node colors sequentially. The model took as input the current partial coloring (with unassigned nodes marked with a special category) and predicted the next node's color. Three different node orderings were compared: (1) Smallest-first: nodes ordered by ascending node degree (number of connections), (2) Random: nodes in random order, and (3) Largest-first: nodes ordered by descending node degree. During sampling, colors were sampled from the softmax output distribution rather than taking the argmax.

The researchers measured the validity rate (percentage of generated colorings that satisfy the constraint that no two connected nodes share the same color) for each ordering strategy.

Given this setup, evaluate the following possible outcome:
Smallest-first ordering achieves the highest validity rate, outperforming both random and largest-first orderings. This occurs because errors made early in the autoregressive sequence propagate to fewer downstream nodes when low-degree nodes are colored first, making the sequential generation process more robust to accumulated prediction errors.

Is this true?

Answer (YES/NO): NO